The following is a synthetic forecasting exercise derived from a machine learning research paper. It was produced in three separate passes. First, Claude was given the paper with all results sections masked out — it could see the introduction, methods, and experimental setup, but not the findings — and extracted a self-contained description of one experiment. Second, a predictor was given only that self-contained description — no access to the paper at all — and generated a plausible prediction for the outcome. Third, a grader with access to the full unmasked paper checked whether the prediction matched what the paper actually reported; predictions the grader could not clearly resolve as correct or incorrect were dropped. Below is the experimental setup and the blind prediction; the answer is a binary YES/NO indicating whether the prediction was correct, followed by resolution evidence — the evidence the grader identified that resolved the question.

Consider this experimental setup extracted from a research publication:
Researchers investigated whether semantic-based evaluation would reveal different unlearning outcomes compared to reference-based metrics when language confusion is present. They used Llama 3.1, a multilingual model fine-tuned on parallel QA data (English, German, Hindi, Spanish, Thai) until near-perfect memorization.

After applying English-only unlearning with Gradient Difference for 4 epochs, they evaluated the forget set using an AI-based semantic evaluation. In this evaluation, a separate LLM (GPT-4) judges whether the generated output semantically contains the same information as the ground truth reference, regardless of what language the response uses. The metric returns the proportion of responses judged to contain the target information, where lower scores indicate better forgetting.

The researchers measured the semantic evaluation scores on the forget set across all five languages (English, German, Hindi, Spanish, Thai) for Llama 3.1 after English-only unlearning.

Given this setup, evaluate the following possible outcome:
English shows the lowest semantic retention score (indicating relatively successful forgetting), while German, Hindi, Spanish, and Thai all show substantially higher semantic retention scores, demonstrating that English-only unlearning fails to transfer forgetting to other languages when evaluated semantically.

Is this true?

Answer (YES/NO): NO